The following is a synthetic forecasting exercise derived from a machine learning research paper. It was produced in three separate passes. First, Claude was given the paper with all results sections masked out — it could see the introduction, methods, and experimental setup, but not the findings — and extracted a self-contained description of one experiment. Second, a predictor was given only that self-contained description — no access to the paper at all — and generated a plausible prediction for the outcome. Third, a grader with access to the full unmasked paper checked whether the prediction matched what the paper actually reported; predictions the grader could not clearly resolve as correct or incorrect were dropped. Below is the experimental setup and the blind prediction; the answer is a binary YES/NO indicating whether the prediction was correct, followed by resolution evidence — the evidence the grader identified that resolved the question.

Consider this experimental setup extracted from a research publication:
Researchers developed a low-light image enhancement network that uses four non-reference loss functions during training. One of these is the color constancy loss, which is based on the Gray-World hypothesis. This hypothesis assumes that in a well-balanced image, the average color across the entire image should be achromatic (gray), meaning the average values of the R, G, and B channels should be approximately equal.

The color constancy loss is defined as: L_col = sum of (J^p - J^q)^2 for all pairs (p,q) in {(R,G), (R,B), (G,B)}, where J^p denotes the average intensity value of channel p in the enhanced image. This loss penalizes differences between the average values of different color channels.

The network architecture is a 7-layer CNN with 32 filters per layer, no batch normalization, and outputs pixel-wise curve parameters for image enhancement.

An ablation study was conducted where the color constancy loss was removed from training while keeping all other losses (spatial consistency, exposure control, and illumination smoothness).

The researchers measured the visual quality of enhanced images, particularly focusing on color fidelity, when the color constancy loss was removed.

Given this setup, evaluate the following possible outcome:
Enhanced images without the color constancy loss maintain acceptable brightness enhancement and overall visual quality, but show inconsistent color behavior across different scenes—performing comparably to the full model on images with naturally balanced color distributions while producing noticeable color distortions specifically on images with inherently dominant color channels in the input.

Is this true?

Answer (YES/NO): NO